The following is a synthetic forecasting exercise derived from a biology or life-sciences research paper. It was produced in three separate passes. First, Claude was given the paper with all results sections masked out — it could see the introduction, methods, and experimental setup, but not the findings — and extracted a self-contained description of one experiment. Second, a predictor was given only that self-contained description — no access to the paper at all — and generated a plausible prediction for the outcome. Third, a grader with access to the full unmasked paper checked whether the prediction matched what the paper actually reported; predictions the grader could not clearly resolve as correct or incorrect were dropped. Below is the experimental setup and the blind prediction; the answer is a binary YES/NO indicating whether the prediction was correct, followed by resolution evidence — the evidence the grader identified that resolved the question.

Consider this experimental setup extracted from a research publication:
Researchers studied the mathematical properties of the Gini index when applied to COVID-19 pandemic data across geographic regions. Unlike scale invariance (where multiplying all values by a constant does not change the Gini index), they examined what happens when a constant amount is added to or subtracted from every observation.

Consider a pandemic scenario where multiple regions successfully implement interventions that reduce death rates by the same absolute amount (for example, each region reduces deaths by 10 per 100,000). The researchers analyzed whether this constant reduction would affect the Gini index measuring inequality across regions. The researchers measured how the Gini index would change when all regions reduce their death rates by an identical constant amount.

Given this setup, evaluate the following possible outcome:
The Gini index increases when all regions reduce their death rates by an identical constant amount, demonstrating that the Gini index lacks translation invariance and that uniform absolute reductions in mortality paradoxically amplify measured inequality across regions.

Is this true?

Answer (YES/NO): YES